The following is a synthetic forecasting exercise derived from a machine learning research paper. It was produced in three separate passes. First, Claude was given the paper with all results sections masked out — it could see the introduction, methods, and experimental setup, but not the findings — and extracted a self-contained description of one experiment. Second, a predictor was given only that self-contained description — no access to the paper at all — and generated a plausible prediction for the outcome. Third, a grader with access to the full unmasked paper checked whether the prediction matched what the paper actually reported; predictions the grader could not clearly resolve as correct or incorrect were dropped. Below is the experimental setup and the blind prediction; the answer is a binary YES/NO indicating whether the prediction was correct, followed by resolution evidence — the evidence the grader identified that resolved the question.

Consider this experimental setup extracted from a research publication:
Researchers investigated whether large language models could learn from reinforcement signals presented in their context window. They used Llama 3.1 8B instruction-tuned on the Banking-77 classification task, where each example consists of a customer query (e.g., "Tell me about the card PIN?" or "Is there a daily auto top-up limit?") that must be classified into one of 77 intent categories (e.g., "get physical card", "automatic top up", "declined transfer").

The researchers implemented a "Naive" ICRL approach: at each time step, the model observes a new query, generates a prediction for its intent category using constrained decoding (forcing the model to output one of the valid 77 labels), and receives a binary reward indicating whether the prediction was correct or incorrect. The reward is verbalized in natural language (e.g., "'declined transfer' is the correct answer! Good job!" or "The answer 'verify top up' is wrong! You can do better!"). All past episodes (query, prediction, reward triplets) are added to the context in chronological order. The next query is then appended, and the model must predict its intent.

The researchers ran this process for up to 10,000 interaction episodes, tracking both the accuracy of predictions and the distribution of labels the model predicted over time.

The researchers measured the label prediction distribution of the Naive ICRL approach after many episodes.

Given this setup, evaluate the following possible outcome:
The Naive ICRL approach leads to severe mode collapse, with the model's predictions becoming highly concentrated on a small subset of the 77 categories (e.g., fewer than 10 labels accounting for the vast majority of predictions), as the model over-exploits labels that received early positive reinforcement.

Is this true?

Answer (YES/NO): YES